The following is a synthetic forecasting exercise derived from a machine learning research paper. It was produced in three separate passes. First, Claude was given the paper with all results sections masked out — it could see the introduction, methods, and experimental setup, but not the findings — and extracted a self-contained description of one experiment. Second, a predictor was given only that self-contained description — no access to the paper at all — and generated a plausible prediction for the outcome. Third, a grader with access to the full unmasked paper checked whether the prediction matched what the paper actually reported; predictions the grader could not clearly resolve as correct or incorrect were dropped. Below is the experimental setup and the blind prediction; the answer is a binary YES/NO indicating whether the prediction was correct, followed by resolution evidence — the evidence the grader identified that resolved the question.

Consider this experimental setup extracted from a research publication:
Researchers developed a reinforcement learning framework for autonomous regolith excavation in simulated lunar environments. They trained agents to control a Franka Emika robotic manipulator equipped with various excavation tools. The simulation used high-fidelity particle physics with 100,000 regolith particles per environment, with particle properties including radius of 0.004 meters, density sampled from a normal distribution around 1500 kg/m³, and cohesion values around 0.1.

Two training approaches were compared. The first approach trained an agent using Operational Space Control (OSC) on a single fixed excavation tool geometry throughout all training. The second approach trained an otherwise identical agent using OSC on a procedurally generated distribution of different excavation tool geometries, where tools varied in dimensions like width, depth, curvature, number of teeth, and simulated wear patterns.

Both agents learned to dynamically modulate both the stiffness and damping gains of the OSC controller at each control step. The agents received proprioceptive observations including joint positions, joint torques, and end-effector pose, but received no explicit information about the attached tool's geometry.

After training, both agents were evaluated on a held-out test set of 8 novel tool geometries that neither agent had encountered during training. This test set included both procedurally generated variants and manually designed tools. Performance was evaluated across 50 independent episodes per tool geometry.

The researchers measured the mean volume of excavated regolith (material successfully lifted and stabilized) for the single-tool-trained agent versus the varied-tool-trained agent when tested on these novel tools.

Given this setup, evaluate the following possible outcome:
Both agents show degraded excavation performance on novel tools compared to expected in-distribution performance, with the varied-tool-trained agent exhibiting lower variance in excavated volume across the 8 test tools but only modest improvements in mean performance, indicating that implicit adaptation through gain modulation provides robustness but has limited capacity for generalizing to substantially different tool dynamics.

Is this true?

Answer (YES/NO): NO